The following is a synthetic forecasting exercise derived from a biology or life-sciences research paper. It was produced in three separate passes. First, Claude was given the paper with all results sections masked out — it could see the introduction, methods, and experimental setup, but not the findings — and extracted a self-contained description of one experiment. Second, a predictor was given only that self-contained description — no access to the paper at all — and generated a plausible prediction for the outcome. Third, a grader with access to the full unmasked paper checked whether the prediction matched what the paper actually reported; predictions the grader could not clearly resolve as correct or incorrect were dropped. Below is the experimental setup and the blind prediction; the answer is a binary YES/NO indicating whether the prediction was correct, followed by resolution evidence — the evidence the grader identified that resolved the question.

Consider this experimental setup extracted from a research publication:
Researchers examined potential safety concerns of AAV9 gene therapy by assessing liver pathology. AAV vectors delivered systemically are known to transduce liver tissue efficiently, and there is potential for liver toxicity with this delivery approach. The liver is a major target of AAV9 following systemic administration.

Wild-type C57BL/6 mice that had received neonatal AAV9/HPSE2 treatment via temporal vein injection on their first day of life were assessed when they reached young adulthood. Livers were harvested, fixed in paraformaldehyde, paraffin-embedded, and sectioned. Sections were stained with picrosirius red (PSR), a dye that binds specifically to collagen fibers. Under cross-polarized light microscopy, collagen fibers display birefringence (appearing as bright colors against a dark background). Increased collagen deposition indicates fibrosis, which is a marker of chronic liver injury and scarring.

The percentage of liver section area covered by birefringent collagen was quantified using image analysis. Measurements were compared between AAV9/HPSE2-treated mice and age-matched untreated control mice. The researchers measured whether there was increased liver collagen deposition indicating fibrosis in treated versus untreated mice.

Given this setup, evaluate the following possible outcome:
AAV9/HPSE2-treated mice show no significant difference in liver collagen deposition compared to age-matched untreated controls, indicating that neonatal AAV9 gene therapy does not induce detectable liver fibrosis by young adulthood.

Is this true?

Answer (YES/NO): YES